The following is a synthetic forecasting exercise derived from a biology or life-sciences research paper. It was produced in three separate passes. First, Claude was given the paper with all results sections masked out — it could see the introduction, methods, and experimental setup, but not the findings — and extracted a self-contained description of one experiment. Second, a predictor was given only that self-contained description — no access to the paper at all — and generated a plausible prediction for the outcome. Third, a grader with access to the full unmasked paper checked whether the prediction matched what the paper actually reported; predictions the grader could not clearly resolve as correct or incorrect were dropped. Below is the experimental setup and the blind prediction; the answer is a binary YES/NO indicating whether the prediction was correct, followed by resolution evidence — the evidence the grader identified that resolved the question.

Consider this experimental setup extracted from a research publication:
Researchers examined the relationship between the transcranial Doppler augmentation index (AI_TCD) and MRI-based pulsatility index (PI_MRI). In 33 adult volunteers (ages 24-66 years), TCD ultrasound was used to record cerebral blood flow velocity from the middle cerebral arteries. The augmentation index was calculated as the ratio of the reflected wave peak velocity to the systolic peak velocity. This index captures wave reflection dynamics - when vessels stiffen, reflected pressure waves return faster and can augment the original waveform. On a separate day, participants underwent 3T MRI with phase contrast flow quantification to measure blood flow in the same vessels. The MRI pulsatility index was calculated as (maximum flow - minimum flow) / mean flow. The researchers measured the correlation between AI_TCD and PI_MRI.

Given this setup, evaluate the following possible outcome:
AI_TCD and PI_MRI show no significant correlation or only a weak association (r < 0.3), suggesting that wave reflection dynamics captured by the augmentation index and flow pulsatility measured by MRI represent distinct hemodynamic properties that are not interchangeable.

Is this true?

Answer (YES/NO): NO